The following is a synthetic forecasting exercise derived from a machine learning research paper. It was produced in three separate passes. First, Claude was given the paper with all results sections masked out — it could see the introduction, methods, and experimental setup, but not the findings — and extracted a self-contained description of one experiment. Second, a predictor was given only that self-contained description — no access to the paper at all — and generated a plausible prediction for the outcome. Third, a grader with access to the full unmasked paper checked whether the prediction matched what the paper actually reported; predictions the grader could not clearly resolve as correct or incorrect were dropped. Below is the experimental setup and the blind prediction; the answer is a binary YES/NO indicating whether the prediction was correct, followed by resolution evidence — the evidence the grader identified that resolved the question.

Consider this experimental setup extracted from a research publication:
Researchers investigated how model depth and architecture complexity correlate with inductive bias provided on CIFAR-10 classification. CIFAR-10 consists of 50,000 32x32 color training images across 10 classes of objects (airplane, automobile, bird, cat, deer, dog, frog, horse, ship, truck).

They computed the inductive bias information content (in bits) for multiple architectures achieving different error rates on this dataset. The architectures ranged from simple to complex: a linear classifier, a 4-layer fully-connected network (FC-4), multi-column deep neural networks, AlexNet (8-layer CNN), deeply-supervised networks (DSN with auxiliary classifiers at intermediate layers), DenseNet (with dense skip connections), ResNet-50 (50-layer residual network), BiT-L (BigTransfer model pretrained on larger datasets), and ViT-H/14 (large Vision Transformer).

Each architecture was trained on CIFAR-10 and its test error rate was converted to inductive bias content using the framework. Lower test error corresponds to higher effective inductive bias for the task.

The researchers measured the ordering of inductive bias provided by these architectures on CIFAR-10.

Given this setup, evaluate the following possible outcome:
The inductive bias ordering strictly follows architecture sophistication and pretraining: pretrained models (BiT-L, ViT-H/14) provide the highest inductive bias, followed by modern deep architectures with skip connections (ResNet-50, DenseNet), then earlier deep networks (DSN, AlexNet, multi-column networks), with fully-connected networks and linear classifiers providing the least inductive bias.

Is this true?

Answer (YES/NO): YES